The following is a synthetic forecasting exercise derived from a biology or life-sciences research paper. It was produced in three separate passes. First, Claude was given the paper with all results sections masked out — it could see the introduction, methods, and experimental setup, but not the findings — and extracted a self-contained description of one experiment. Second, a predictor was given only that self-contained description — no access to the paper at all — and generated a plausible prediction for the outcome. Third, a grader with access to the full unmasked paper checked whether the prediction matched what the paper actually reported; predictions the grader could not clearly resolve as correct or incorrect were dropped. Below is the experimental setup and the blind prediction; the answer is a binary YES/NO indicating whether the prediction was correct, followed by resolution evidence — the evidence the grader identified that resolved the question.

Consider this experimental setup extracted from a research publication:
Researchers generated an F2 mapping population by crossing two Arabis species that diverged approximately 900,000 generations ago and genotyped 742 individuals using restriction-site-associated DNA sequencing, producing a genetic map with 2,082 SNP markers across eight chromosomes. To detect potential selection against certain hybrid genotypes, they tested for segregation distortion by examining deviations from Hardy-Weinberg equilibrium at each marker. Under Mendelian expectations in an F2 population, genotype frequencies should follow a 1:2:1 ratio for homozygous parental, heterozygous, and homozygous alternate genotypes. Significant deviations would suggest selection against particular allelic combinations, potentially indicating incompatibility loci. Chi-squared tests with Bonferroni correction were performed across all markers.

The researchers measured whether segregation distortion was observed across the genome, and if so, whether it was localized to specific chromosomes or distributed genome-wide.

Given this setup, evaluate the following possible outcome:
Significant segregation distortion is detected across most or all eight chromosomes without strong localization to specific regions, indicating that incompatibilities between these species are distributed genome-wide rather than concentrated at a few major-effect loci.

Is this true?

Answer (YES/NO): NO